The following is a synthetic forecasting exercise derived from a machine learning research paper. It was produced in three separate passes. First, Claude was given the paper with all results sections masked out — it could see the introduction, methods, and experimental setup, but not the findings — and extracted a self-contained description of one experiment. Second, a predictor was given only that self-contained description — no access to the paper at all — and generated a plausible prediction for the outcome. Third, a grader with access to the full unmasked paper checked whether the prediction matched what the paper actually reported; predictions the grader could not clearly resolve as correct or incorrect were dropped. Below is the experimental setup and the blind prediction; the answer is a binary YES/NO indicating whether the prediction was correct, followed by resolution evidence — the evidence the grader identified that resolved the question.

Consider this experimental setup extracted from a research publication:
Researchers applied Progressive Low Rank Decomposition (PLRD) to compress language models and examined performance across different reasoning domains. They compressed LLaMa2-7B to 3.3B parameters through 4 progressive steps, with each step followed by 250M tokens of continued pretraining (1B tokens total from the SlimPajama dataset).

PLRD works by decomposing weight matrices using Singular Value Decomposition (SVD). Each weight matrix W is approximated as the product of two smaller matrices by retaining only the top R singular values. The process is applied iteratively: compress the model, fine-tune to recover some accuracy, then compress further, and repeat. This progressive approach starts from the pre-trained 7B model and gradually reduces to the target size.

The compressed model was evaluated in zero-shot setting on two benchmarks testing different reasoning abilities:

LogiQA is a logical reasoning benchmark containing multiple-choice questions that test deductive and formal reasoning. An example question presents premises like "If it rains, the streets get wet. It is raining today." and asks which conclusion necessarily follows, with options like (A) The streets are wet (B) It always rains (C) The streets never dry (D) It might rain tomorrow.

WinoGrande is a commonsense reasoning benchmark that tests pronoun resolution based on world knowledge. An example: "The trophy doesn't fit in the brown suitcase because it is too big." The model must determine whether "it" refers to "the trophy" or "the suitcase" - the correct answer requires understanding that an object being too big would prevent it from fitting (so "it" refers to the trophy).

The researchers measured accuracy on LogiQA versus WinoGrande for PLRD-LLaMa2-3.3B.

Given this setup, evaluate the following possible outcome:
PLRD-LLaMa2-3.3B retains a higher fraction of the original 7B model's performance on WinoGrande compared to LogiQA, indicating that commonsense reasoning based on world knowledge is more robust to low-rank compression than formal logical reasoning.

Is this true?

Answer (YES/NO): NO